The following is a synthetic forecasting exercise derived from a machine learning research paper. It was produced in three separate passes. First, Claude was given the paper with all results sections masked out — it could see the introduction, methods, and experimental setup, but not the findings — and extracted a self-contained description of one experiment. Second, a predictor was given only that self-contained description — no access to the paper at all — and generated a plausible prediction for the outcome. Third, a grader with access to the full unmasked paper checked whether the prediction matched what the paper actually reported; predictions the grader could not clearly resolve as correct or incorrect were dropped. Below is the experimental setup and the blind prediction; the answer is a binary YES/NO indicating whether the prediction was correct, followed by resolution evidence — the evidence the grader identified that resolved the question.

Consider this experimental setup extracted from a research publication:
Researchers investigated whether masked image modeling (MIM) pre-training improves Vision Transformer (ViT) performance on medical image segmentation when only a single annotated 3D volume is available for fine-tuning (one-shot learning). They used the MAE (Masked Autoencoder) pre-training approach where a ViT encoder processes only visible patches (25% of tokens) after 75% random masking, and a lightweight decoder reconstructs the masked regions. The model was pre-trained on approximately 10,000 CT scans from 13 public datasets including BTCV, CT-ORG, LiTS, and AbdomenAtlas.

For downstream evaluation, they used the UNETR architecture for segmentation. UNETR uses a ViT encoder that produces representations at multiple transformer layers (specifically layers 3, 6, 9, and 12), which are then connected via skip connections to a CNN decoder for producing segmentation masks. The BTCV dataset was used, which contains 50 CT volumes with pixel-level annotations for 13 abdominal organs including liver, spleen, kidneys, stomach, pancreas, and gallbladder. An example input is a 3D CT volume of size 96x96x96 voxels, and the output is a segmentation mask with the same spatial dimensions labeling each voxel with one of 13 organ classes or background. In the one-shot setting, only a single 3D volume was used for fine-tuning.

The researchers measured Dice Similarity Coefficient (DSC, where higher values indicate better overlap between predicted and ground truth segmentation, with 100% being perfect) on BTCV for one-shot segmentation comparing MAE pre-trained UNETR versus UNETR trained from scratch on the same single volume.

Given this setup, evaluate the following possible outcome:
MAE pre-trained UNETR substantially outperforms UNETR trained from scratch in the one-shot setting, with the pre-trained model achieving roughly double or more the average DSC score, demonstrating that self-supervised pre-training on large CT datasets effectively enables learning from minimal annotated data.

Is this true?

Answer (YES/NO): YES